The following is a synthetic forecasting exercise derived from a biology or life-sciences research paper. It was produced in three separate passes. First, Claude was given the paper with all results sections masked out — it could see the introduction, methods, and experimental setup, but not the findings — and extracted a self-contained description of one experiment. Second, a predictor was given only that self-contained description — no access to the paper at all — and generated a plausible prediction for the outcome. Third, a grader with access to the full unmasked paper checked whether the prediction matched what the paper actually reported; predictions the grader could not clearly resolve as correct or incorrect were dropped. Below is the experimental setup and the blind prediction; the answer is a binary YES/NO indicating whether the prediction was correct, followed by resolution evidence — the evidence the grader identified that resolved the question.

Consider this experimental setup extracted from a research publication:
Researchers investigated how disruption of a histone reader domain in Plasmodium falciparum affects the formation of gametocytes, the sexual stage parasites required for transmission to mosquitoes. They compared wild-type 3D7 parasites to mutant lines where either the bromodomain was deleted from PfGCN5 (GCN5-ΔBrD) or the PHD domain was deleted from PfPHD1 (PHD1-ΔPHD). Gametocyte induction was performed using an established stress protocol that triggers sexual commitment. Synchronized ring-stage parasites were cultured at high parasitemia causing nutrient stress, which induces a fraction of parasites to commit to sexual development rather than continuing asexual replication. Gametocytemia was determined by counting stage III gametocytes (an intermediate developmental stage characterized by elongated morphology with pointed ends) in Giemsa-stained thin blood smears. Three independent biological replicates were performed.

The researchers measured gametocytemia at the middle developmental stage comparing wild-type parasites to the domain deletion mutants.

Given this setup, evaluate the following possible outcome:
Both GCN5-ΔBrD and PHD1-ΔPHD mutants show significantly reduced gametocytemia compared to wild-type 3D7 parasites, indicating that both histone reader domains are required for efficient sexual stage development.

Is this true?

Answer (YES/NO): NO